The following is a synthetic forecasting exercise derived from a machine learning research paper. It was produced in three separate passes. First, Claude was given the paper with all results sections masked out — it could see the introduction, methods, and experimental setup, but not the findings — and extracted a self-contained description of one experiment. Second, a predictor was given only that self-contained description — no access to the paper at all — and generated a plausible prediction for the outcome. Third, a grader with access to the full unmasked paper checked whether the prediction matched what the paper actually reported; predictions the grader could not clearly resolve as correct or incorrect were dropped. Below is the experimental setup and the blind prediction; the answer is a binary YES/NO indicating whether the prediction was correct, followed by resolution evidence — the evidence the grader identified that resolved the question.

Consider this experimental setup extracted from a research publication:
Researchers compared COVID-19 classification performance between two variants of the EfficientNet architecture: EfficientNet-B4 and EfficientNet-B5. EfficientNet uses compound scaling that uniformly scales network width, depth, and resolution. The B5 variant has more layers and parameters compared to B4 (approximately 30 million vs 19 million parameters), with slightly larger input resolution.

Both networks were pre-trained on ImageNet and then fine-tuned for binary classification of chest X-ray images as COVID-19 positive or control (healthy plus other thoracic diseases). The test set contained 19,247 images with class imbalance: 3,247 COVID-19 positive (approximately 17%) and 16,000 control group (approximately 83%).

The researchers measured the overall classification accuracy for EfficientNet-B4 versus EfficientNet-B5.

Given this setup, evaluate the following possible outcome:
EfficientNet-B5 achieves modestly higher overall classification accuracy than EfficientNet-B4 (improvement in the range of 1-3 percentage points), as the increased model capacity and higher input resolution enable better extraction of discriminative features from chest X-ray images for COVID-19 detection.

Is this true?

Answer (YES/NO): NO